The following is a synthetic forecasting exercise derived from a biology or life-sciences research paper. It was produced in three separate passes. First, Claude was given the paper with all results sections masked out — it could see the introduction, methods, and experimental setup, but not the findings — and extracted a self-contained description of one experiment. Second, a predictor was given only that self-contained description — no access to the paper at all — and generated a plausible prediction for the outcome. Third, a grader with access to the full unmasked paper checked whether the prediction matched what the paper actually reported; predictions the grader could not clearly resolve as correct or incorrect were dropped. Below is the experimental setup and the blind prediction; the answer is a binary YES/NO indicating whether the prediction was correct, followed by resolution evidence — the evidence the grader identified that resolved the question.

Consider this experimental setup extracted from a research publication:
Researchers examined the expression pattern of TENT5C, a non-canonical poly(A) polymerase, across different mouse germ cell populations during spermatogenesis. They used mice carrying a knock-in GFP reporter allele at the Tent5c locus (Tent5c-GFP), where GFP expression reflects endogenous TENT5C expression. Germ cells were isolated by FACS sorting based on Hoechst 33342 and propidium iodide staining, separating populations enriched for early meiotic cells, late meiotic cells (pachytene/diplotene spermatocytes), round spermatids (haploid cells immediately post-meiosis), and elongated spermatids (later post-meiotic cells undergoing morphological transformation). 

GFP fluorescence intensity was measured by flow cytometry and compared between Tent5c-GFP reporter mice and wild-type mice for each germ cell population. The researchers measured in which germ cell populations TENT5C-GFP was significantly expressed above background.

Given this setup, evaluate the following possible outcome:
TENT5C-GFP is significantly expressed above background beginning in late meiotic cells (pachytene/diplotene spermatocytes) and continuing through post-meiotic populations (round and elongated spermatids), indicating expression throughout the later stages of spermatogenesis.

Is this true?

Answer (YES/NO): NO